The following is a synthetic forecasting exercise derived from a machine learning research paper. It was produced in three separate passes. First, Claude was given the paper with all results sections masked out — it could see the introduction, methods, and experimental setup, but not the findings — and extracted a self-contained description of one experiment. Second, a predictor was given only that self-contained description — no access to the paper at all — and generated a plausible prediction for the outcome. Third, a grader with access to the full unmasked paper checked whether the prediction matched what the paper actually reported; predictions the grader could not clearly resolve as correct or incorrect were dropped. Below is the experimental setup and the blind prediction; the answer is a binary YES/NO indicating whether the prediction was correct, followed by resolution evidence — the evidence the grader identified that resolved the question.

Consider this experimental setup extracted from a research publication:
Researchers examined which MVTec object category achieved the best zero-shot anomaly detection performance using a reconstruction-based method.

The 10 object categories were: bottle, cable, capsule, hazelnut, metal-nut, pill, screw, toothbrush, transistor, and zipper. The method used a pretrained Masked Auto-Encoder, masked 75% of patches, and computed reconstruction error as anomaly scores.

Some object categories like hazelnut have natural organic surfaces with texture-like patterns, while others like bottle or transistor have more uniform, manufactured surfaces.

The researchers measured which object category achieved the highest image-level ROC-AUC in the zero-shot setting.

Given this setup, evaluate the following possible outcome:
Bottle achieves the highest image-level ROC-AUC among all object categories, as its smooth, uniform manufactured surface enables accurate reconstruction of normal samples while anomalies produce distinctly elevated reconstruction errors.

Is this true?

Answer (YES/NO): NO